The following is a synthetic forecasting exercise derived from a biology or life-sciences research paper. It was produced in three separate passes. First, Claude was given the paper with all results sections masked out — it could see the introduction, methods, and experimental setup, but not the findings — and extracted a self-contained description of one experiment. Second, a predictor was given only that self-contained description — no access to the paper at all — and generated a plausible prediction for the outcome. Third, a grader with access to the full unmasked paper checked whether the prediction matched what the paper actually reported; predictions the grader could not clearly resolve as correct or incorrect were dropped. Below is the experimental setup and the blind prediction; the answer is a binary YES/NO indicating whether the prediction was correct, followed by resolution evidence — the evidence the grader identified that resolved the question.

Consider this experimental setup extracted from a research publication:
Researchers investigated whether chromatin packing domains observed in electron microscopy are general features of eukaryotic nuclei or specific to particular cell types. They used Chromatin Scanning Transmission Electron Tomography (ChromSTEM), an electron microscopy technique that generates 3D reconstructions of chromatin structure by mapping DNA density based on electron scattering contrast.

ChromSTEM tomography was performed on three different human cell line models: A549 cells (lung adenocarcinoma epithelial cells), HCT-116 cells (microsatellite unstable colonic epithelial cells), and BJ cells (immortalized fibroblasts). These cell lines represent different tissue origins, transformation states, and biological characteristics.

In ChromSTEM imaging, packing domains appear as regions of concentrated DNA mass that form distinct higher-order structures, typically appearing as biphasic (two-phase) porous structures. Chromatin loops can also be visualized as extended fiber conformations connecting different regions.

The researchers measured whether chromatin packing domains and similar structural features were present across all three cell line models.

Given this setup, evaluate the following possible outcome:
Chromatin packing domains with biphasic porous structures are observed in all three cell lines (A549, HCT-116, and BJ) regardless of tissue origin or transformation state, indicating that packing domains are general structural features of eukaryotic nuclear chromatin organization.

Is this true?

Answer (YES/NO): YES